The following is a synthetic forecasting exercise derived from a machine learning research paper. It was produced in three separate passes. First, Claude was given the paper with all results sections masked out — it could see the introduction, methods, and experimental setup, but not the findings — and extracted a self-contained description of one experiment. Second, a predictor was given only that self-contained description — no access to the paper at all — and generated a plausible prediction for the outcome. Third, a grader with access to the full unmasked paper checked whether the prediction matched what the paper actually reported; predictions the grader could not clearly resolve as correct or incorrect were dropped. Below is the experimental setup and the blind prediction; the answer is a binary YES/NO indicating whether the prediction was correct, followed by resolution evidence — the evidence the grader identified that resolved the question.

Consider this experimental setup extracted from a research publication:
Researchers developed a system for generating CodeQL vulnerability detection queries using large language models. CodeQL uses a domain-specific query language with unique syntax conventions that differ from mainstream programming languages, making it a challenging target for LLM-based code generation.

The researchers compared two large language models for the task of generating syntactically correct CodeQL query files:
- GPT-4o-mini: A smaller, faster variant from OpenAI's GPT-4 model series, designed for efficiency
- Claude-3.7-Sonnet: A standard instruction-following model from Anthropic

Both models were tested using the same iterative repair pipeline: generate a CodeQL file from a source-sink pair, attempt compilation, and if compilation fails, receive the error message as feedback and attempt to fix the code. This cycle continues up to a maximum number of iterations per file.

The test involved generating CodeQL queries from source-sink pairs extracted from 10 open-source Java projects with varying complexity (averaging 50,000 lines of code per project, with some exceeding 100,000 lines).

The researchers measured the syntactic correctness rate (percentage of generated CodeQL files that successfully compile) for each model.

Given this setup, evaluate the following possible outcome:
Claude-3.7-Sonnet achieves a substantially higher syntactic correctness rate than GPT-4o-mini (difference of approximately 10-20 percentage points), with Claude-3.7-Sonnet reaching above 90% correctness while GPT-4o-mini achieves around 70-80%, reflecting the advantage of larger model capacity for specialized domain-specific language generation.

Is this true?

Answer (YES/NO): NO